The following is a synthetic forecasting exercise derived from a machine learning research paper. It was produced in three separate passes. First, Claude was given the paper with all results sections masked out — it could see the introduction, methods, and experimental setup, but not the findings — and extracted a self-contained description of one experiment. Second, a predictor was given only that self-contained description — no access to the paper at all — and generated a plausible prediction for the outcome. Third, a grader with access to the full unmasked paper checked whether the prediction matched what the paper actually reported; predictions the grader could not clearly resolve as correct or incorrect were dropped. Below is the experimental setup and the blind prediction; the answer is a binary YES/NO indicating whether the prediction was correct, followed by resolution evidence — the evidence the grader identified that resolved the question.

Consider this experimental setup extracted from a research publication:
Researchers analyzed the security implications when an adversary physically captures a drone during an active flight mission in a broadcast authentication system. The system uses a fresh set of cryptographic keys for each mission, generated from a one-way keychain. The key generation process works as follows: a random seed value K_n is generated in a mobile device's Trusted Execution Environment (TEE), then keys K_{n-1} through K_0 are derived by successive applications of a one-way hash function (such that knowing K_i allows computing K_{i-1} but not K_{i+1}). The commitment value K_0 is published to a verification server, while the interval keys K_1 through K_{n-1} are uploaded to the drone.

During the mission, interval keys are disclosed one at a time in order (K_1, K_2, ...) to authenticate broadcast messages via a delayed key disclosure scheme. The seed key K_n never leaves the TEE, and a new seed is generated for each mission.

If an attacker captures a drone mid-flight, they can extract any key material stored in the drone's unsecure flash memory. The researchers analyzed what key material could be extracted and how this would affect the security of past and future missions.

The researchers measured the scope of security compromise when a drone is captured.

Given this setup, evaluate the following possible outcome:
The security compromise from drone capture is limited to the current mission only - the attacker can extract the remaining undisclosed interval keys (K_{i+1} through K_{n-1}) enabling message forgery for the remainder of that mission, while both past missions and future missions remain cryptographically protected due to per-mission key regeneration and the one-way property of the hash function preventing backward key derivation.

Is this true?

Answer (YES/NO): YES